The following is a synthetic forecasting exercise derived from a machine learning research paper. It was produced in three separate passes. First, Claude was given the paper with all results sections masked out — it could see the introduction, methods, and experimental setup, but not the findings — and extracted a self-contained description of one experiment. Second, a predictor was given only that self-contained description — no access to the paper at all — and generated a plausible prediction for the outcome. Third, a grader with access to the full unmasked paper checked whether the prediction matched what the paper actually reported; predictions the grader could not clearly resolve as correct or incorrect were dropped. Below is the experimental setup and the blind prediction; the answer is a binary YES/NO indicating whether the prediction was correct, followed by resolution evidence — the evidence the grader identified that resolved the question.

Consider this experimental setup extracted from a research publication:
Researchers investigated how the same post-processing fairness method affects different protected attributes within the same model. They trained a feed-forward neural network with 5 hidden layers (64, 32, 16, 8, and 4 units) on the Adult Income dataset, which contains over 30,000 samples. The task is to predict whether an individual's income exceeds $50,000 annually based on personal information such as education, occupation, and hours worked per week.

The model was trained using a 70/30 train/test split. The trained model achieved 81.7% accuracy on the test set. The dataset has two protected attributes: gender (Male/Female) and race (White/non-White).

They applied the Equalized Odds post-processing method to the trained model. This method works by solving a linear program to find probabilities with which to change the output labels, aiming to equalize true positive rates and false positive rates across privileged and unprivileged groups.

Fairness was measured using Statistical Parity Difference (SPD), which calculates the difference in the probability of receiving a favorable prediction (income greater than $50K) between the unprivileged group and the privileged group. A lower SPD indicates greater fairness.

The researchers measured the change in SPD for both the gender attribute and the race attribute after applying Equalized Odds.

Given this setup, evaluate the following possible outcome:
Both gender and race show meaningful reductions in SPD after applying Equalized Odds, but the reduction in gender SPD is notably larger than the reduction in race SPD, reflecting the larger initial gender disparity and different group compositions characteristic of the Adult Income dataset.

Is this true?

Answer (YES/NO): NO